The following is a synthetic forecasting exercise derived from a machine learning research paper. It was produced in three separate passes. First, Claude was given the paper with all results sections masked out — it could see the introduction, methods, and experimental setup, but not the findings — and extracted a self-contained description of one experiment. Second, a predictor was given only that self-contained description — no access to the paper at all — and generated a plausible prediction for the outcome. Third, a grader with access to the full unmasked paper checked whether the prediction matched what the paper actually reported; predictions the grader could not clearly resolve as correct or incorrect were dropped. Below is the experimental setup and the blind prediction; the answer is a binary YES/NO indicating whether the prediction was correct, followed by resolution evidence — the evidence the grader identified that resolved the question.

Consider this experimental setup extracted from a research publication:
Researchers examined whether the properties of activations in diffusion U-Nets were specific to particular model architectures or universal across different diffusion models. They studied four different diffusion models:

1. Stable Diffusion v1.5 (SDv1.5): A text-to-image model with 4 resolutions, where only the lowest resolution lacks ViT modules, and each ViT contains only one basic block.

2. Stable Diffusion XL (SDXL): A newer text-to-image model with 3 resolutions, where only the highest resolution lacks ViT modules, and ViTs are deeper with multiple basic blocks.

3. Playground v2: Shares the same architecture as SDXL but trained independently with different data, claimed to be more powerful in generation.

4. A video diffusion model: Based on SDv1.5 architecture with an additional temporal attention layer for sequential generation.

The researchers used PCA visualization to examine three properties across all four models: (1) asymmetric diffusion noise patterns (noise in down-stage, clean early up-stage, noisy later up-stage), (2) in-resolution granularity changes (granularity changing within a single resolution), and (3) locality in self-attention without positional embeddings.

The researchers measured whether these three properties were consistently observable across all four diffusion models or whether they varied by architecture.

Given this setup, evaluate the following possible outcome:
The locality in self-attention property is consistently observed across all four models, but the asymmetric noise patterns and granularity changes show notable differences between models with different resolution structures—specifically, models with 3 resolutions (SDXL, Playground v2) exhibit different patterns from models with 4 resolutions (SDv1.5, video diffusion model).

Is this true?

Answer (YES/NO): NO